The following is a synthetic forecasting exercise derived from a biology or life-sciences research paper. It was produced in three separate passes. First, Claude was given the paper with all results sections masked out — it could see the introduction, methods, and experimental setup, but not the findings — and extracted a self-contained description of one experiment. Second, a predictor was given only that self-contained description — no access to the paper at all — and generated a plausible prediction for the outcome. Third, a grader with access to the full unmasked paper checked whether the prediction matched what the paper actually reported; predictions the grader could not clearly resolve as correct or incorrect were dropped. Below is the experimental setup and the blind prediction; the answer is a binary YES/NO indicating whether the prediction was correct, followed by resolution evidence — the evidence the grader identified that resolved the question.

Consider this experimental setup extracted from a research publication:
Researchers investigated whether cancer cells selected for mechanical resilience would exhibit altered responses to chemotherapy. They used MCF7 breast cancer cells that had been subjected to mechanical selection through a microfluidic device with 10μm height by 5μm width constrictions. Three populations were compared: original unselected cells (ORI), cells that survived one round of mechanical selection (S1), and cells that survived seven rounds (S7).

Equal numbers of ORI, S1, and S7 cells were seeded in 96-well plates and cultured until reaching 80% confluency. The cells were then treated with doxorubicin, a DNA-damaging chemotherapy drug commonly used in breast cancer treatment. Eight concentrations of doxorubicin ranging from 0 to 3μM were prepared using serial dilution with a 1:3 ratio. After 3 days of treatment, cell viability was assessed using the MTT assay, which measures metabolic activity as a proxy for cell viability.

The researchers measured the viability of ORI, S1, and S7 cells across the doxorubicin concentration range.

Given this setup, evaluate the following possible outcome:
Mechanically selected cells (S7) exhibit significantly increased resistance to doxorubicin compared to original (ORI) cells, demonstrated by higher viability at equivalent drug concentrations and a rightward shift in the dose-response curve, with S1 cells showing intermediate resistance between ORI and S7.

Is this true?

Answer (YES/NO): NO